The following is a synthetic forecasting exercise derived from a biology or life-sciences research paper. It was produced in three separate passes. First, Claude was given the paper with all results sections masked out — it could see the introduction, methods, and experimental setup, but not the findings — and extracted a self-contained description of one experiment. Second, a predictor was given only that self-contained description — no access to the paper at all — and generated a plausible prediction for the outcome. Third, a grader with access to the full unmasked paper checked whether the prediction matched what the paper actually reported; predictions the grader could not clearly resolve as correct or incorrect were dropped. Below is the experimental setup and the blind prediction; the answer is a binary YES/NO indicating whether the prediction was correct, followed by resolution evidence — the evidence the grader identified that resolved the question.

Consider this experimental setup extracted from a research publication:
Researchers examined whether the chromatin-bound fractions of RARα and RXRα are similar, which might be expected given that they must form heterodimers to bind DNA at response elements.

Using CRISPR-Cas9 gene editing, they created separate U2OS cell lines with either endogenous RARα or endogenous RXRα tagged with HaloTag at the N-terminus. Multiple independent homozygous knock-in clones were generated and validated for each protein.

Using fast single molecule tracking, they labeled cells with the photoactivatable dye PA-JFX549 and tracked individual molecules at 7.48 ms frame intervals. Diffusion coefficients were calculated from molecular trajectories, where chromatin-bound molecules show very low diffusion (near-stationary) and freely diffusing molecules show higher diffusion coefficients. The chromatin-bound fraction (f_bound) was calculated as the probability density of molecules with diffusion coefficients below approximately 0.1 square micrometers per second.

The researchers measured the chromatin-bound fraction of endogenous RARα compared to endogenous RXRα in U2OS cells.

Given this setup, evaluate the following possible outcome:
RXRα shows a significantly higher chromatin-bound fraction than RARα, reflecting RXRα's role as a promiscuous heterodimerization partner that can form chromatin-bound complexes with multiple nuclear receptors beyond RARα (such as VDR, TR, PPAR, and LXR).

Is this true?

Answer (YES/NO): NO